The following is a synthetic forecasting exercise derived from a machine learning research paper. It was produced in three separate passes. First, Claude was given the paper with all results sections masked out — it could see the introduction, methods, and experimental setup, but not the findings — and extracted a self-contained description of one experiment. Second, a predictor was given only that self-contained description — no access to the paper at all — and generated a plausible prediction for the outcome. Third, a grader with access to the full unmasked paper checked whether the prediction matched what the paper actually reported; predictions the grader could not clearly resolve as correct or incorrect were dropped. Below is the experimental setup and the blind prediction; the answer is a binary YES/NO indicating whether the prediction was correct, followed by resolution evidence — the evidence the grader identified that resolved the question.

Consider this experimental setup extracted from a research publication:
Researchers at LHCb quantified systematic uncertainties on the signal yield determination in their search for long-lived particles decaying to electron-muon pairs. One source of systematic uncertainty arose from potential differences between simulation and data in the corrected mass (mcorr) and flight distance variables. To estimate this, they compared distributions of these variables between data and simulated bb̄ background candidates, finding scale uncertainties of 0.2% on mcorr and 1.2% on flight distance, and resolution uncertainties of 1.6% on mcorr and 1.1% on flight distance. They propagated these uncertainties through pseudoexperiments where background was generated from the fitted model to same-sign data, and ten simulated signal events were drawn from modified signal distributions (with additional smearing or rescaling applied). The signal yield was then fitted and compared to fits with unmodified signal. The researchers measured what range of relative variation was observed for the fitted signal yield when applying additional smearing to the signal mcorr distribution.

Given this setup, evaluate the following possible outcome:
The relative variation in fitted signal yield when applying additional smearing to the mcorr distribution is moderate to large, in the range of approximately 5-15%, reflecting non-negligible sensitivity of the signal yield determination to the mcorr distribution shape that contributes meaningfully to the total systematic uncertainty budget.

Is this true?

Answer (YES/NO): NO